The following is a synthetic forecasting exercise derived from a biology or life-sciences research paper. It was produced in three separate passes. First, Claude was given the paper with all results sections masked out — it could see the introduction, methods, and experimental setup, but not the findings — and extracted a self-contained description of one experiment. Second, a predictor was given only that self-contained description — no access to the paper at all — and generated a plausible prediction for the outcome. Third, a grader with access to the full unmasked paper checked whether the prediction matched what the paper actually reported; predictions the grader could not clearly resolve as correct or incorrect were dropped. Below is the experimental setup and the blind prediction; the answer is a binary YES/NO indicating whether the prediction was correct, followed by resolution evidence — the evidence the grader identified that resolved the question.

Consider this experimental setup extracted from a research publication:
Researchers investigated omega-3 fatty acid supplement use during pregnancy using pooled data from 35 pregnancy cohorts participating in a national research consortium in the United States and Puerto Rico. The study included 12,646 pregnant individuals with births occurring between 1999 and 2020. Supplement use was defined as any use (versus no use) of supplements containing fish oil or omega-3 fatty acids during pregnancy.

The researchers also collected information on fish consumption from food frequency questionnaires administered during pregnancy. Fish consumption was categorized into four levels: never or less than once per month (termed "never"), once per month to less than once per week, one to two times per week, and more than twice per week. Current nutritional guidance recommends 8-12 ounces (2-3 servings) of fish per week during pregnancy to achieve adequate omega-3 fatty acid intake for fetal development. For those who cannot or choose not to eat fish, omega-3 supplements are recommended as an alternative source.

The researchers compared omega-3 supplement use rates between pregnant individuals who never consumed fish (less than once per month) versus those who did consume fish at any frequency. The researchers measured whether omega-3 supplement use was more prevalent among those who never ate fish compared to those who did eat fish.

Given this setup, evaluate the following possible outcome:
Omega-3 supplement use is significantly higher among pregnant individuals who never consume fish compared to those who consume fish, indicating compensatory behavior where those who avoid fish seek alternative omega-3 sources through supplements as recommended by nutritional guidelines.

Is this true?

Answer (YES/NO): NO